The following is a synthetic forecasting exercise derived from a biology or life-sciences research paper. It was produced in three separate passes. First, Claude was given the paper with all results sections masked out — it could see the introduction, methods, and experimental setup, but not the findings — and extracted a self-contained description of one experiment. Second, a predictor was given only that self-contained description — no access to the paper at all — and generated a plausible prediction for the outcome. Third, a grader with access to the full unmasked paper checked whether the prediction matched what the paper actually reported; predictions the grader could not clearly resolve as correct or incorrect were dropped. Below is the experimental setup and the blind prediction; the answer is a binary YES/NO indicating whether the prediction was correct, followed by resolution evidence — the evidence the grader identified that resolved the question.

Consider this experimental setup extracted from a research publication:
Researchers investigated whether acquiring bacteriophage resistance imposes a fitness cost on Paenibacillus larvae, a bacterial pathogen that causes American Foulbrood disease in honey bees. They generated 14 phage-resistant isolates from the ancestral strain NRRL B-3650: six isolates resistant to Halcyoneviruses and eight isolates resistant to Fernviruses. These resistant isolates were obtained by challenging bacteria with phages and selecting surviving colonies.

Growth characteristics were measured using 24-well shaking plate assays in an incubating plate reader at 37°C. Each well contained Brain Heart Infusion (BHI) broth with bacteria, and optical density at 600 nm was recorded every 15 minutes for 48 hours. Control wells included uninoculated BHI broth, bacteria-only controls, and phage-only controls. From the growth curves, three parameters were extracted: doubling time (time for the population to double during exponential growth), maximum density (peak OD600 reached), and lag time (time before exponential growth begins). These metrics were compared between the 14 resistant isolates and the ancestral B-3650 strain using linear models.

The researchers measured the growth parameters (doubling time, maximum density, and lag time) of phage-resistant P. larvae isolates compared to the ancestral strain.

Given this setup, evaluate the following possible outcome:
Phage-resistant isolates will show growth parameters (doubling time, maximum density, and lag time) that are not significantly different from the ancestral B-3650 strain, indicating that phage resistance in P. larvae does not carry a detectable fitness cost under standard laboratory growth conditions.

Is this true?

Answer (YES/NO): NO